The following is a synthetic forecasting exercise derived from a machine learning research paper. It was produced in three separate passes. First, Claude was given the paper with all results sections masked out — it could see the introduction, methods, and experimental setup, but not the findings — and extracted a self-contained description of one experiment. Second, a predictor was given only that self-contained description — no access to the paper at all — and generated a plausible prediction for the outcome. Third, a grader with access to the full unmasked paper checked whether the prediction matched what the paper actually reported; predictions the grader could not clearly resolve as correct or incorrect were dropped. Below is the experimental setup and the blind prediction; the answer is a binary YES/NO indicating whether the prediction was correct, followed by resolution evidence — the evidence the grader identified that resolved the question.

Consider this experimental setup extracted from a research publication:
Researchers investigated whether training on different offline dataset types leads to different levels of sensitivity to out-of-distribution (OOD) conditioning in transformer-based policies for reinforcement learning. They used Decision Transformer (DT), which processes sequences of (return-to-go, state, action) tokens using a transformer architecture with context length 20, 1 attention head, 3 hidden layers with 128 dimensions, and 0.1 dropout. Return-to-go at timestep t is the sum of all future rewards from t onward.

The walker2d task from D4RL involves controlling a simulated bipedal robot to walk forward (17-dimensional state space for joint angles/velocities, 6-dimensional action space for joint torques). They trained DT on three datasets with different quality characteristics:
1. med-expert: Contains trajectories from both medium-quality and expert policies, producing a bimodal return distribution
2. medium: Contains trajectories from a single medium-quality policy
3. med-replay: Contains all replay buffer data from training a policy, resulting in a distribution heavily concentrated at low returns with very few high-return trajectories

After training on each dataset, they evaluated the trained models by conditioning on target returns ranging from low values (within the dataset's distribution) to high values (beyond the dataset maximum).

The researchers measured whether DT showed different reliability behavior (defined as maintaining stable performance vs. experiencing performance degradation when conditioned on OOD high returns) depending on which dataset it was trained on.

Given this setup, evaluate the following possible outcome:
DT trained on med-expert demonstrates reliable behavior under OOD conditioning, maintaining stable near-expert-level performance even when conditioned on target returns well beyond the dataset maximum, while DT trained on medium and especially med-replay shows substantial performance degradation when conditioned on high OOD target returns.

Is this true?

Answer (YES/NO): NO